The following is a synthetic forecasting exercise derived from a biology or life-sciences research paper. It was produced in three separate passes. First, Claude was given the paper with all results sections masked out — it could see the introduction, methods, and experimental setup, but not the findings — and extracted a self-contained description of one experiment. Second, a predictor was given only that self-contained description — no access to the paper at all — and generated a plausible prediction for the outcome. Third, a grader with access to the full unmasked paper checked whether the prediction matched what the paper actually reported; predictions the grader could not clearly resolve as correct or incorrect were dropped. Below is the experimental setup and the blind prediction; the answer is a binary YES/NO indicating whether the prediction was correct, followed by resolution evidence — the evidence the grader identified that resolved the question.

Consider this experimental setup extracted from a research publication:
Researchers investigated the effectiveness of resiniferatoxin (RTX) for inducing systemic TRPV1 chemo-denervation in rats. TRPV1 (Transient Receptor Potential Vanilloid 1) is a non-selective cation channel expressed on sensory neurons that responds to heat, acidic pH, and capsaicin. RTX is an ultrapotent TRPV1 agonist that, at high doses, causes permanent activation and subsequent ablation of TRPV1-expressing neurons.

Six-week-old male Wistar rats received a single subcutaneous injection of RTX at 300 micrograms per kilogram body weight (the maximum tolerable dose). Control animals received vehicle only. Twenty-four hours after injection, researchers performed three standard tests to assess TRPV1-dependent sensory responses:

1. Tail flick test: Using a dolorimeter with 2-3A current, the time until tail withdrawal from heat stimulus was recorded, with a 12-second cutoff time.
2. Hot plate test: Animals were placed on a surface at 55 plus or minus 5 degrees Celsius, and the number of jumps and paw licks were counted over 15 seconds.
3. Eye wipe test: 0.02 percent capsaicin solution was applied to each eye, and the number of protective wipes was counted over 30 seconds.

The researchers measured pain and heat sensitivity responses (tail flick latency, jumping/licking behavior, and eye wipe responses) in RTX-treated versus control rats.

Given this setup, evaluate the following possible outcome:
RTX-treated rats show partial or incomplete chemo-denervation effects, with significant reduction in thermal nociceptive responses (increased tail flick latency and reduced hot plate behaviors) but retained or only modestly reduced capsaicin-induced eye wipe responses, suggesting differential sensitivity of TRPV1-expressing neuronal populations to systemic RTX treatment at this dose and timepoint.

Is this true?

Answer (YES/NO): NO